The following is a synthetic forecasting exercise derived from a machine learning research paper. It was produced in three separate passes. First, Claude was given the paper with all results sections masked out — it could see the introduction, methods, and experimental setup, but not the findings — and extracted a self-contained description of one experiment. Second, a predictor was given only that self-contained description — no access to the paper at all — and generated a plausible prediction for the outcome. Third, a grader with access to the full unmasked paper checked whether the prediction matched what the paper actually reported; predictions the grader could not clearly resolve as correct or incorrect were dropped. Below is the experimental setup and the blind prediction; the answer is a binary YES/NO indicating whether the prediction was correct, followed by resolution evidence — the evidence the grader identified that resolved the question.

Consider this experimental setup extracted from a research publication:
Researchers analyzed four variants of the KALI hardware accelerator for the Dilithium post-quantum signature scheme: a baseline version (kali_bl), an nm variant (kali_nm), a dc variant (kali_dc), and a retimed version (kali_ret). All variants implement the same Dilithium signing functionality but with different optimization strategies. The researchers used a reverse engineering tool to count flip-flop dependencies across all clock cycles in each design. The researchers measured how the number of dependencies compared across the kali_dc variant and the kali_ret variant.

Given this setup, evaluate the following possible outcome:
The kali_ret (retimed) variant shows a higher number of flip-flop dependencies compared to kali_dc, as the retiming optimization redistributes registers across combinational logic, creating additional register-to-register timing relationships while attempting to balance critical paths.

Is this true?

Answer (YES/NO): YES